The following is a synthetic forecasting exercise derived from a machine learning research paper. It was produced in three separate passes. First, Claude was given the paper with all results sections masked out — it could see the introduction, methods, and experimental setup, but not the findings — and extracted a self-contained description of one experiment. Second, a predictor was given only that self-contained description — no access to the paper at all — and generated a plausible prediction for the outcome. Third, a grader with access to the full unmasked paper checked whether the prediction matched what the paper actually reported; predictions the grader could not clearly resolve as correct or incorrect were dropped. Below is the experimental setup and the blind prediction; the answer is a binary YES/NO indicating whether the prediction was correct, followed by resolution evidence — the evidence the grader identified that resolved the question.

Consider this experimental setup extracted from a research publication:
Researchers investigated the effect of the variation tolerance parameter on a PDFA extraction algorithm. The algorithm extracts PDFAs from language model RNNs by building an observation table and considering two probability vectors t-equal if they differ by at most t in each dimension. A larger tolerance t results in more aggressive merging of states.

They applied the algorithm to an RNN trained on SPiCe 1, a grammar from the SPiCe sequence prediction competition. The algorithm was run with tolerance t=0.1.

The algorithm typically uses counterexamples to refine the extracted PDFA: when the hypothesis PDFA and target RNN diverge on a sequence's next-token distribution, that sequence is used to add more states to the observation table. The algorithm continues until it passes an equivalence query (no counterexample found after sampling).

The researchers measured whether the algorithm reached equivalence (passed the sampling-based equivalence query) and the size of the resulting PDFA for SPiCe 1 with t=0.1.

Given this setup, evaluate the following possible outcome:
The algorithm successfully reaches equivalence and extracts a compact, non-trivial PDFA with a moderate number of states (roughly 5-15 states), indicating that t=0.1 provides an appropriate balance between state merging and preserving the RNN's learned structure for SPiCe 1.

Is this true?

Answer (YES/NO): NO